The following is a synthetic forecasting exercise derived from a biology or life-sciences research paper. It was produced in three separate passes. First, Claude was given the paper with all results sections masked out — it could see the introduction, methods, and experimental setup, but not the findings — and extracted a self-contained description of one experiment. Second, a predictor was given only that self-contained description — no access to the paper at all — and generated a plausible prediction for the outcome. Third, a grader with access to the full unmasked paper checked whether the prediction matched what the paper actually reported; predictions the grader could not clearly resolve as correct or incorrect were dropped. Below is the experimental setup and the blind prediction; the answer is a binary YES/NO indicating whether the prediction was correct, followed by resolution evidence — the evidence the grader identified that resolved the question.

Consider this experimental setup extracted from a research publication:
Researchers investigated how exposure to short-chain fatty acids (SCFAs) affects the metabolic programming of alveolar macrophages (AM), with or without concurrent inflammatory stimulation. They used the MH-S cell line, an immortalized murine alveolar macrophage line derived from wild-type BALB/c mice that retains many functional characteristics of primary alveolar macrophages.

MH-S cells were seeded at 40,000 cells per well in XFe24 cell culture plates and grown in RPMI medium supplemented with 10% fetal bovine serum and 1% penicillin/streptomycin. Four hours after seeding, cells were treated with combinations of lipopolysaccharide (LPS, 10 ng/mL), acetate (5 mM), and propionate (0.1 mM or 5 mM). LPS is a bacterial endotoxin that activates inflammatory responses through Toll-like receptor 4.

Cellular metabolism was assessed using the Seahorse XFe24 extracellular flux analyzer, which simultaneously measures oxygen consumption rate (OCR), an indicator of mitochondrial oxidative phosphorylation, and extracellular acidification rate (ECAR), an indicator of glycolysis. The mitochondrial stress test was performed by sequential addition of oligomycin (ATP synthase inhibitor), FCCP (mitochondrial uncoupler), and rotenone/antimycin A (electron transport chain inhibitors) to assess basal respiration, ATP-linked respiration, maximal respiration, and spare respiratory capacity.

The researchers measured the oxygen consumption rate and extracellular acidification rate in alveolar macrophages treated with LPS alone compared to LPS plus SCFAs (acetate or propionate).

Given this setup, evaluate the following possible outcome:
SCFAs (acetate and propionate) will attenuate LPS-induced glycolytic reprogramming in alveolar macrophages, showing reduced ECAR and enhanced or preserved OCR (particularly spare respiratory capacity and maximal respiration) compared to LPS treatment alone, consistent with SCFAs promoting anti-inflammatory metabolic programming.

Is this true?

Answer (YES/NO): NO